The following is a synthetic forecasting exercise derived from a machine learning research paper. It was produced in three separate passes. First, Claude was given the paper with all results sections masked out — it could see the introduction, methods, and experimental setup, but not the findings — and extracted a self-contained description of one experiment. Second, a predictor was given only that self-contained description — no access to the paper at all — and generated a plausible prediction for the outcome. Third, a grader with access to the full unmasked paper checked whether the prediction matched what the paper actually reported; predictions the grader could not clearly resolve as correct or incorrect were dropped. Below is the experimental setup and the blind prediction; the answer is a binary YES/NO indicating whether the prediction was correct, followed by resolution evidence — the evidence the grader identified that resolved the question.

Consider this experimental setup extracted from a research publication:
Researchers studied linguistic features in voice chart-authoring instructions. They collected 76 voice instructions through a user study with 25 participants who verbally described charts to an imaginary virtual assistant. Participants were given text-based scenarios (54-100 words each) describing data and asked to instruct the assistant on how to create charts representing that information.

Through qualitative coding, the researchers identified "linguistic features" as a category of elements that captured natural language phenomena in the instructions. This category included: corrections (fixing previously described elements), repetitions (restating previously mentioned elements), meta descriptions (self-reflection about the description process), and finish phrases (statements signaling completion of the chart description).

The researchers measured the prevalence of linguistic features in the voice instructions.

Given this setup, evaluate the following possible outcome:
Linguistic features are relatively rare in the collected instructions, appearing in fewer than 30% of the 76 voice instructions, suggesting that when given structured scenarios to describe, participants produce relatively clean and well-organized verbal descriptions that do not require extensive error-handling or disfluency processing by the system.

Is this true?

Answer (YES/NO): NO